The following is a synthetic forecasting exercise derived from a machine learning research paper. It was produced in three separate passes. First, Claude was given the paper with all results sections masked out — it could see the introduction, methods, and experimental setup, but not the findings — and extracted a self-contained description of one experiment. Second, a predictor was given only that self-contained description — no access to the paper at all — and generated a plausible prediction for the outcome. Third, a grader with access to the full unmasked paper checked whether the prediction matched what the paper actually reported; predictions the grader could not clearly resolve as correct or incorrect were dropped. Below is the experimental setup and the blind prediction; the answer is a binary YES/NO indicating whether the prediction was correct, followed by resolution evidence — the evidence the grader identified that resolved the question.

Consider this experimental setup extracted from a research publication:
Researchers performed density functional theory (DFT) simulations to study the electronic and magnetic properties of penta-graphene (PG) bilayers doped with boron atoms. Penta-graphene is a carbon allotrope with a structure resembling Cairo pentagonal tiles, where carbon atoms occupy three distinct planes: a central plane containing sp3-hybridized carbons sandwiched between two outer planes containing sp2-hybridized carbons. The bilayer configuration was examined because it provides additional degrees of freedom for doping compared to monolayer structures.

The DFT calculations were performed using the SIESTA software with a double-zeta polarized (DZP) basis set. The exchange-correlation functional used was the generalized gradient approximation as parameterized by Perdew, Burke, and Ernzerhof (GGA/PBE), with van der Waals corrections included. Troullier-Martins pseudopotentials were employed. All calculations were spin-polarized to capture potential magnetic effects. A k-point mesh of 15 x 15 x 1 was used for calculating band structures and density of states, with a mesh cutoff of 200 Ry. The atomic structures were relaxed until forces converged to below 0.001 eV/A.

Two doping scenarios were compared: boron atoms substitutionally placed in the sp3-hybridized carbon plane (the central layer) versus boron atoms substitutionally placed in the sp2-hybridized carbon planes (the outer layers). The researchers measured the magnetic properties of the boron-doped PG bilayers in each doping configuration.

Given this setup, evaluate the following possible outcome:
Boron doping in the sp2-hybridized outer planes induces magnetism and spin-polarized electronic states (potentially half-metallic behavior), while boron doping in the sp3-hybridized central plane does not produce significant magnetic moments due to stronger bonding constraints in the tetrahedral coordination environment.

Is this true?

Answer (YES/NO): NO